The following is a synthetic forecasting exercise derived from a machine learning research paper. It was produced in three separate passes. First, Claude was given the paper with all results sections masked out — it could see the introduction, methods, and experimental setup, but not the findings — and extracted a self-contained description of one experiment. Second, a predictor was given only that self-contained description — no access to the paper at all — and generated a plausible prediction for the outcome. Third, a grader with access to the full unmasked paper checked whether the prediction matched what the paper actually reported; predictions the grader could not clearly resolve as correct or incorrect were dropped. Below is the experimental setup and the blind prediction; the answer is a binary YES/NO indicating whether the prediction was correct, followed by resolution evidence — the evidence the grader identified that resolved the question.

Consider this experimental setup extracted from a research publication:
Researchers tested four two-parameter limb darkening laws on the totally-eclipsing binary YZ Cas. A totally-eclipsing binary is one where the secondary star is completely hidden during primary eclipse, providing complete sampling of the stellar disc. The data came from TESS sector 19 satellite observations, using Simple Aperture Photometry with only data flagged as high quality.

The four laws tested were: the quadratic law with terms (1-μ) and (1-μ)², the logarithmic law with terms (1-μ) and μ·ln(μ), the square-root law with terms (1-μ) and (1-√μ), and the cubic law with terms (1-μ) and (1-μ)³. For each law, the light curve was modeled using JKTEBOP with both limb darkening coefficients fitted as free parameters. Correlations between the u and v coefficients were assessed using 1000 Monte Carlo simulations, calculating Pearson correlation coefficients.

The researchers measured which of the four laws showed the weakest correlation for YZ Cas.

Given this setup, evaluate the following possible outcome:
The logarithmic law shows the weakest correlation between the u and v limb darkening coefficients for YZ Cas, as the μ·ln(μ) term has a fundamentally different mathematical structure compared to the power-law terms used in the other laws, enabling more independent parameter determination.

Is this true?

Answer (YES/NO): NO